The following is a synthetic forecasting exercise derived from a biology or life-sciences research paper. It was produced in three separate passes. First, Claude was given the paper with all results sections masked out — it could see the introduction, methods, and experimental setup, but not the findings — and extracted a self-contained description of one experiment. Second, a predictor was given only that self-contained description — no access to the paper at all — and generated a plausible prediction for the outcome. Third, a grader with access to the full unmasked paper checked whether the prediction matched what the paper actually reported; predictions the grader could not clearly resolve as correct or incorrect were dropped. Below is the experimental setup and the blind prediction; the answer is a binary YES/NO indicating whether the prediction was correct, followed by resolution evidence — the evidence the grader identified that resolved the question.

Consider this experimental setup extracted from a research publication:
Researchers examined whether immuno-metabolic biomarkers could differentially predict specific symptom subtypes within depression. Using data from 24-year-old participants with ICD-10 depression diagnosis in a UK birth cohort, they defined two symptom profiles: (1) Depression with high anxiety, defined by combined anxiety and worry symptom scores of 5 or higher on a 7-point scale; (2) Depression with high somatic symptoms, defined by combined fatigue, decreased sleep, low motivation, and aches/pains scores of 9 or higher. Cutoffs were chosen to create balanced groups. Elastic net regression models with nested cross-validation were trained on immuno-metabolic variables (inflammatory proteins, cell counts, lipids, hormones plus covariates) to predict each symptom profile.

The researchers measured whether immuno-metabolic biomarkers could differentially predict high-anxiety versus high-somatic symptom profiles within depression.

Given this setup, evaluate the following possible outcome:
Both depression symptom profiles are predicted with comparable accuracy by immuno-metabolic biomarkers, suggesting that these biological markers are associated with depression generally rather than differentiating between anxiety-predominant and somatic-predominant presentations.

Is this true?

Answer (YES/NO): NO